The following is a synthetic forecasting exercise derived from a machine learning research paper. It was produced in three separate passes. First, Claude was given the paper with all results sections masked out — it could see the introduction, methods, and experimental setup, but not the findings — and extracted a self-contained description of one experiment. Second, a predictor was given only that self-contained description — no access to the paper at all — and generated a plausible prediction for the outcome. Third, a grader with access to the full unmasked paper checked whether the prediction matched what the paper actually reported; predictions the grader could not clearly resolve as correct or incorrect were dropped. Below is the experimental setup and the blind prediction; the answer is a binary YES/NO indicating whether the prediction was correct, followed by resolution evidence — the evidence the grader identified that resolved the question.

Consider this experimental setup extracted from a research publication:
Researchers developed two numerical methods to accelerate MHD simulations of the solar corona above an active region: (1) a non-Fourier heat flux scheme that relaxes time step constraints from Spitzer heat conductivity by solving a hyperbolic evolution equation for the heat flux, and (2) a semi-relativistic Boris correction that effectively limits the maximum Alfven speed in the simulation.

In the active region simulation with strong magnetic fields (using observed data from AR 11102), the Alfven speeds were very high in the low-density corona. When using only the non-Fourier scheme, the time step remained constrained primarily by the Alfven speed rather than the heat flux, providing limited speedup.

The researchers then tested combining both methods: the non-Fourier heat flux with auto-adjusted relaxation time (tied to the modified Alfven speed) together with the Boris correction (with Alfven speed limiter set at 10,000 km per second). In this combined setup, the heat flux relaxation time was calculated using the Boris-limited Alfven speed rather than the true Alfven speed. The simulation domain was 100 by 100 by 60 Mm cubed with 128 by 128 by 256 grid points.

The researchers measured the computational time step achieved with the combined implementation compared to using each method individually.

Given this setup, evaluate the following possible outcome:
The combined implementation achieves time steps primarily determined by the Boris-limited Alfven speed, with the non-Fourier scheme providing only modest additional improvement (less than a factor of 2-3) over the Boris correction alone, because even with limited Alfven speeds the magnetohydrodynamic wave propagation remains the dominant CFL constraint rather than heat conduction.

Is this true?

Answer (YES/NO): NO